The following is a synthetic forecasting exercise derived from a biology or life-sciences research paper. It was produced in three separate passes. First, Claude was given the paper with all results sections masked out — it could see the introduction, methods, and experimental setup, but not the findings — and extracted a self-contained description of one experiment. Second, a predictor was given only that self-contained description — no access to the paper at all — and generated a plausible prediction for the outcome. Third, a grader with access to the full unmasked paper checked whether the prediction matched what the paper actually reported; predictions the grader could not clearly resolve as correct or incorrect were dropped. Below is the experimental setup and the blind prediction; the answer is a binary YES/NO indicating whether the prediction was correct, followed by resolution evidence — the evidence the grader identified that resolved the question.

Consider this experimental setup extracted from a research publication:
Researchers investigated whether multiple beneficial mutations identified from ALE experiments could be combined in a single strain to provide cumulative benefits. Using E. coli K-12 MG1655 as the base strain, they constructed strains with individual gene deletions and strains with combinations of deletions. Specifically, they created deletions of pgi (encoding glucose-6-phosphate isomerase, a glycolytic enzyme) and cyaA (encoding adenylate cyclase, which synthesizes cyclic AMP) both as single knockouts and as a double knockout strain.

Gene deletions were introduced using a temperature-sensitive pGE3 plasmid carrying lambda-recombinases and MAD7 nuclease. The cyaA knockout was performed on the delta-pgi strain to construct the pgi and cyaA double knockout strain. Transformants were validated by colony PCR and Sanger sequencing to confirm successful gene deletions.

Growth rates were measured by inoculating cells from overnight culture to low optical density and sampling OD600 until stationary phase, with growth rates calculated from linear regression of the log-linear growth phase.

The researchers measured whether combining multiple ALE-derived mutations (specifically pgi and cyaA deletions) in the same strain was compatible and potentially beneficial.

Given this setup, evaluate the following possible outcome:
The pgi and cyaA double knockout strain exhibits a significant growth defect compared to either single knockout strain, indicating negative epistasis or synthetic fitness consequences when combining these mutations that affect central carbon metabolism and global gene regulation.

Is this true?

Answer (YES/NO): NO